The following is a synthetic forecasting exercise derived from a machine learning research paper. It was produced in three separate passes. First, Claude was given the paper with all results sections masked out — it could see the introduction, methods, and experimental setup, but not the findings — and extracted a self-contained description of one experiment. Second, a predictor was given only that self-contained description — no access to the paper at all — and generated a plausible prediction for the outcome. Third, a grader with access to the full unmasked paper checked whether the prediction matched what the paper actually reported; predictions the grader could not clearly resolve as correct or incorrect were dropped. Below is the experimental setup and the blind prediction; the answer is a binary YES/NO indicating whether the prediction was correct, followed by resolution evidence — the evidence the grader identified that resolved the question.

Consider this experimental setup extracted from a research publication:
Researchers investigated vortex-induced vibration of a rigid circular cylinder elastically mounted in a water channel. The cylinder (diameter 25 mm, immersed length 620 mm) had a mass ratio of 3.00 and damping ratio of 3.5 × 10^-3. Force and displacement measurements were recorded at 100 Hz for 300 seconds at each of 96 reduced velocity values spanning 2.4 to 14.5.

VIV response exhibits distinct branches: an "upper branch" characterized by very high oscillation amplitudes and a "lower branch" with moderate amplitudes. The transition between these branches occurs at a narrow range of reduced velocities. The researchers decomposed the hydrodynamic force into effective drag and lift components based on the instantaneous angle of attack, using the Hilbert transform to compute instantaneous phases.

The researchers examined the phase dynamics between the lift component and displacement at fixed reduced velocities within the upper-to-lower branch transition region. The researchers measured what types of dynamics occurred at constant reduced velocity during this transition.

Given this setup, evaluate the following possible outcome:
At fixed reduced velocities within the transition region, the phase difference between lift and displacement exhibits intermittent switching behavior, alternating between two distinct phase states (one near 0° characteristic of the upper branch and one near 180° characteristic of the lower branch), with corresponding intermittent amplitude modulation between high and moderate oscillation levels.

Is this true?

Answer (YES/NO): NO